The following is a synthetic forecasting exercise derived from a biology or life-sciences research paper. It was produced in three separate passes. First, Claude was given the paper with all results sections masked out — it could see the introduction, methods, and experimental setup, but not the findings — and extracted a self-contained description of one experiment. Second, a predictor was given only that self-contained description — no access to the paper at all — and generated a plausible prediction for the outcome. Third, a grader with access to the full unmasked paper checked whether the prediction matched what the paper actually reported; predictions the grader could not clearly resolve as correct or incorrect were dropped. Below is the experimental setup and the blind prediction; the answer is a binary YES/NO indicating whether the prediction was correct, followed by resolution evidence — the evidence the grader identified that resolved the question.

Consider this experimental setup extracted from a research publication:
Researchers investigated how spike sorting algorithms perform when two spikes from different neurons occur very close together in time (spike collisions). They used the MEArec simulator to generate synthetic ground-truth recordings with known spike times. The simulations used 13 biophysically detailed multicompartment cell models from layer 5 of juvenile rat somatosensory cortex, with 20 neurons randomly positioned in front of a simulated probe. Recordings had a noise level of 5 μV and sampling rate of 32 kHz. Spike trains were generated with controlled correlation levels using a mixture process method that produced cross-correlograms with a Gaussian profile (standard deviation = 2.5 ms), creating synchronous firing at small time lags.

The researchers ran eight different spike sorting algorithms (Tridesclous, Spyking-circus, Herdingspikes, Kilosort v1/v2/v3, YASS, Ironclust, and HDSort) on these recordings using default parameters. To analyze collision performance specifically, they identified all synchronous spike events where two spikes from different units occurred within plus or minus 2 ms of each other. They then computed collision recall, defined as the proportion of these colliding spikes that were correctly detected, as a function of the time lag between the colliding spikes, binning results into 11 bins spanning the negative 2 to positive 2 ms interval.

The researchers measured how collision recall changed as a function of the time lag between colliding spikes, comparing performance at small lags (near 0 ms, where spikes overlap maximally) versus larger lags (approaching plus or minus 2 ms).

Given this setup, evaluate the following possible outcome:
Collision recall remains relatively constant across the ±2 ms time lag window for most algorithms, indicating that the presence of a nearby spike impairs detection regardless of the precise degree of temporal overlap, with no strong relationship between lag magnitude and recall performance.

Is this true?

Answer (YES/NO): NO